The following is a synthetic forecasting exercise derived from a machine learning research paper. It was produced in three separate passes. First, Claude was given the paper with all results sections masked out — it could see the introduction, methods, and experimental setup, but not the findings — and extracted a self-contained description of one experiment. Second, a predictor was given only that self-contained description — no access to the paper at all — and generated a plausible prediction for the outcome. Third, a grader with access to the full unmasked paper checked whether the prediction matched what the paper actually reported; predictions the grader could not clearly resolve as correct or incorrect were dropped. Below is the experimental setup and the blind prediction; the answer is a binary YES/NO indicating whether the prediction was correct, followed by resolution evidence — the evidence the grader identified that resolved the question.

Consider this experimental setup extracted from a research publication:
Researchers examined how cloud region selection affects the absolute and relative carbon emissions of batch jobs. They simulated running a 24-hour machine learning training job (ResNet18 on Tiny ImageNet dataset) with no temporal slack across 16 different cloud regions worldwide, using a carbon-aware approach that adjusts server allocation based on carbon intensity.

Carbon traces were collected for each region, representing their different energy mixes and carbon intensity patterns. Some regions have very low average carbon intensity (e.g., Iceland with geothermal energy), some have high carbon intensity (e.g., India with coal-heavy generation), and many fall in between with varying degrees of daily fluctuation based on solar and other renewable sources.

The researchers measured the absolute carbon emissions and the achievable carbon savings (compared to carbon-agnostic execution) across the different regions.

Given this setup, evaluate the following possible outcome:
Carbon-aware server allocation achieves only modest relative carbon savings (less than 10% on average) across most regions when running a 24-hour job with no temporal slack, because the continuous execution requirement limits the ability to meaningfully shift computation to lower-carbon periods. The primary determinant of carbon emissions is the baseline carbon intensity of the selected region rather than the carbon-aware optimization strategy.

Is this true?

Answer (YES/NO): NO